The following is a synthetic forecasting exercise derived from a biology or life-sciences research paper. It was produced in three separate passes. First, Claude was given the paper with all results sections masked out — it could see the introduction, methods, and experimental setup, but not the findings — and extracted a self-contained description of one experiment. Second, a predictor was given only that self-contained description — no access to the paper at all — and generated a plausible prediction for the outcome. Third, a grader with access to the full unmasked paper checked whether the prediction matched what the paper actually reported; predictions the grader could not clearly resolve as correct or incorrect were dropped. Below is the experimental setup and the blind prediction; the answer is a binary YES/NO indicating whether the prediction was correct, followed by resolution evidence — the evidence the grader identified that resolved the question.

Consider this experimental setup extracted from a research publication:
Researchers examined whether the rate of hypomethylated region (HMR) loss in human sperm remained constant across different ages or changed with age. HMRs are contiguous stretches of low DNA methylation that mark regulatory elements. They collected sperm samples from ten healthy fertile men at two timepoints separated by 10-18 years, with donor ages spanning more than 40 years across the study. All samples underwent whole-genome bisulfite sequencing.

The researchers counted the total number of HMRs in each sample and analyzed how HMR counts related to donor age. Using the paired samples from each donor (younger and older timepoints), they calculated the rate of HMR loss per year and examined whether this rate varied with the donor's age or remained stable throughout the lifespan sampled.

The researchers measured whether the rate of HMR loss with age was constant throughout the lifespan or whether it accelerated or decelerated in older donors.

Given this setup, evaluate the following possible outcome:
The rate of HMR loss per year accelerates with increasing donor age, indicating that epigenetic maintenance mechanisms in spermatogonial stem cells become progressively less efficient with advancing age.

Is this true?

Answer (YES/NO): NO